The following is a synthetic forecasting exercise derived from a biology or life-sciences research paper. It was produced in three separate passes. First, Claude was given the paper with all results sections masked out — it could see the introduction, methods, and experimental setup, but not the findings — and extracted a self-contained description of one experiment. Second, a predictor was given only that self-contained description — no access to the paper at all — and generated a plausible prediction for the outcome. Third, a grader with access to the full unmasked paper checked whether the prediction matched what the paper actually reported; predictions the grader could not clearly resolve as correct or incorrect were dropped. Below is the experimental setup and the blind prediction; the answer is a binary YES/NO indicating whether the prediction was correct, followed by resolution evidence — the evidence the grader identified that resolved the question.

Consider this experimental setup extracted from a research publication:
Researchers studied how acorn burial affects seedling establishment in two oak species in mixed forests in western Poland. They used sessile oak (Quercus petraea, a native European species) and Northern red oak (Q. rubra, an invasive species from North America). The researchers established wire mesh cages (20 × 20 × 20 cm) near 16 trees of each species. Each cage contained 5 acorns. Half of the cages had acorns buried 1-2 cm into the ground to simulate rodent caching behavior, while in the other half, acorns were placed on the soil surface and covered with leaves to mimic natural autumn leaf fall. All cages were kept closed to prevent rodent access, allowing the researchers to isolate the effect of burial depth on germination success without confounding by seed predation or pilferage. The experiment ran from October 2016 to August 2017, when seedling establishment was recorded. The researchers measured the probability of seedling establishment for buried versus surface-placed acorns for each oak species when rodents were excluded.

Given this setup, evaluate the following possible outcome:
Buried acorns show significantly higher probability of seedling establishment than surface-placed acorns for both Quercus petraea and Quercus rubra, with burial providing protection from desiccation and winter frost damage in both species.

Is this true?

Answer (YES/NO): NO